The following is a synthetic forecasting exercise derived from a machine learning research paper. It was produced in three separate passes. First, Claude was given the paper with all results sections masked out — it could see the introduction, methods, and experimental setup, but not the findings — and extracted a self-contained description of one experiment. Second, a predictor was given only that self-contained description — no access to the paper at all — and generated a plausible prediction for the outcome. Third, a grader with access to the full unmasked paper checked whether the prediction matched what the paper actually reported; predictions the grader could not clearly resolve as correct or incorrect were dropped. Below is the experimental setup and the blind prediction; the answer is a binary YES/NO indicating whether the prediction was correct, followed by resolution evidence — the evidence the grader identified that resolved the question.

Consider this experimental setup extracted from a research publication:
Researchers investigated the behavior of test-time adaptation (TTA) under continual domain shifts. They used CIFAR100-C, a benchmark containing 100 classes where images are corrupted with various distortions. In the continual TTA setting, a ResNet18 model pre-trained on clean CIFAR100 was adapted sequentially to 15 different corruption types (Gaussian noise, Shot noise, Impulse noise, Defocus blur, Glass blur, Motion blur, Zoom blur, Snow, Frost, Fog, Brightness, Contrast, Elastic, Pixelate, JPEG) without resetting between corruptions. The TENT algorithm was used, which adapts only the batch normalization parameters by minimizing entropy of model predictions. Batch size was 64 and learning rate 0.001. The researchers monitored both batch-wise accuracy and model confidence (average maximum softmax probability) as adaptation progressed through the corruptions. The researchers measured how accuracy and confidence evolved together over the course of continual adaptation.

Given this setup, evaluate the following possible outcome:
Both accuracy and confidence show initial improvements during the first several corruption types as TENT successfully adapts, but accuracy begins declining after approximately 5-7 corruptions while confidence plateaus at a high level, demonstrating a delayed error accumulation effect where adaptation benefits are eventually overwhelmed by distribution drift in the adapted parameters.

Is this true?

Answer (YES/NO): NO